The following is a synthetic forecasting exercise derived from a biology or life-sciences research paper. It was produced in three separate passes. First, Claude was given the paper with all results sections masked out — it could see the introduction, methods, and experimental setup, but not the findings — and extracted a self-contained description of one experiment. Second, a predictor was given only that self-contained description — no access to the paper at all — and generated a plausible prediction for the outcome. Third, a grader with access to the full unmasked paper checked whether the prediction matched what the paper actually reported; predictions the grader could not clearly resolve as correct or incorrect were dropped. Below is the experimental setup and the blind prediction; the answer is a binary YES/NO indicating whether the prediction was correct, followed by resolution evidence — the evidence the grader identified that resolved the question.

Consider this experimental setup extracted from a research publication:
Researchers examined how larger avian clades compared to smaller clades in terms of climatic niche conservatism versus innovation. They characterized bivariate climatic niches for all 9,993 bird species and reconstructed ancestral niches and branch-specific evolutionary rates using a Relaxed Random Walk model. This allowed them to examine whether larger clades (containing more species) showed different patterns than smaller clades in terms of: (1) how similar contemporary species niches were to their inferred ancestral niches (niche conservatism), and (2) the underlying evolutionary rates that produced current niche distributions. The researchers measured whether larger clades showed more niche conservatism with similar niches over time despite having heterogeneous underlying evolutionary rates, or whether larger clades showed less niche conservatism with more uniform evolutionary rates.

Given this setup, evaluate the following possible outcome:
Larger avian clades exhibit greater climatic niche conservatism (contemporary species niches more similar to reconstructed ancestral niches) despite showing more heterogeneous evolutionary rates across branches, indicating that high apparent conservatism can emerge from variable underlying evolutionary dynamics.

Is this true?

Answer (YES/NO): YES